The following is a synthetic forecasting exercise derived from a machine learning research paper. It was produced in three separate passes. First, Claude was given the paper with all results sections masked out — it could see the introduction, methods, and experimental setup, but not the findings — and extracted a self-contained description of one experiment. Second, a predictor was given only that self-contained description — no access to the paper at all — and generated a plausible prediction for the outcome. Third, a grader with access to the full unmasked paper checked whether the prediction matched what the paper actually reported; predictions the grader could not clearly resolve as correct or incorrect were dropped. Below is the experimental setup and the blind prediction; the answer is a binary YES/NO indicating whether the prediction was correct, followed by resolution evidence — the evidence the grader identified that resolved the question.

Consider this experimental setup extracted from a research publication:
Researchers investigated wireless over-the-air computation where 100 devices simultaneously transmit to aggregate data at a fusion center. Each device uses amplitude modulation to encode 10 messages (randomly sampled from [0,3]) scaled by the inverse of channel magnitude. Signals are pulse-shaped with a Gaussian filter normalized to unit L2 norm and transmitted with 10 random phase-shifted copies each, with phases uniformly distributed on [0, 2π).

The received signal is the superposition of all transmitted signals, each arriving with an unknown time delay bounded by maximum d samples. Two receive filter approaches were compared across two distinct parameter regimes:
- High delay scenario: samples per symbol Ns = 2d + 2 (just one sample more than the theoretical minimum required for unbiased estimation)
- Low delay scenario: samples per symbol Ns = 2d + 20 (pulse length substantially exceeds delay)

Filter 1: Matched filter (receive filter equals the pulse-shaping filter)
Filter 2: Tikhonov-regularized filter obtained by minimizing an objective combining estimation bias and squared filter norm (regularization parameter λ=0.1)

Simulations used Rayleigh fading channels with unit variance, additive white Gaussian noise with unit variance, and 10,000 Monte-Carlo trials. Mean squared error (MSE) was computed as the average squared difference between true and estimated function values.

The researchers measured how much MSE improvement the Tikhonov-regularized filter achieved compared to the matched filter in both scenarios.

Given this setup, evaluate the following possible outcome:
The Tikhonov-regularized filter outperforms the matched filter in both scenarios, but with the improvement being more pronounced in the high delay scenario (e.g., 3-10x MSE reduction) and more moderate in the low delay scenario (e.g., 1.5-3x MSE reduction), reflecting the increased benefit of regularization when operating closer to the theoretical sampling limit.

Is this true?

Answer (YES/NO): NO